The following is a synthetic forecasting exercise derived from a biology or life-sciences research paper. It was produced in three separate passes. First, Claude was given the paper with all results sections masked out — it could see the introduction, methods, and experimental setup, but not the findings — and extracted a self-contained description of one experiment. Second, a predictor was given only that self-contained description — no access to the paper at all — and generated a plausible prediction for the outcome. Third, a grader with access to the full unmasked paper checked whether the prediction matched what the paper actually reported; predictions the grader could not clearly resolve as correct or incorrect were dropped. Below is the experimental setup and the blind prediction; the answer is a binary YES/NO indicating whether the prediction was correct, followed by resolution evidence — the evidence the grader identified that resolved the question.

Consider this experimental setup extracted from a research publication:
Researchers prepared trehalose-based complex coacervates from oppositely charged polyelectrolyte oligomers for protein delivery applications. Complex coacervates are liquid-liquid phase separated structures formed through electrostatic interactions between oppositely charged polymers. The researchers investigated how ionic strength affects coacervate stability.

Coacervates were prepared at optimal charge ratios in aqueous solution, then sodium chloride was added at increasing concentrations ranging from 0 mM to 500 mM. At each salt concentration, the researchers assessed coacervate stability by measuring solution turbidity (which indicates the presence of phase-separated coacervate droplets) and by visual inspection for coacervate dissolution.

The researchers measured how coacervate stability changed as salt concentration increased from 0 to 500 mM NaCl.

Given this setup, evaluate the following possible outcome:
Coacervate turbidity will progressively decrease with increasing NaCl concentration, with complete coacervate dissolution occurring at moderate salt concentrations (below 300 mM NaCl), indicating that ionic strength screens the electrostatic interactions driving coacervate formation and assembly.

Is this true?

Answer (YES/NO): NO